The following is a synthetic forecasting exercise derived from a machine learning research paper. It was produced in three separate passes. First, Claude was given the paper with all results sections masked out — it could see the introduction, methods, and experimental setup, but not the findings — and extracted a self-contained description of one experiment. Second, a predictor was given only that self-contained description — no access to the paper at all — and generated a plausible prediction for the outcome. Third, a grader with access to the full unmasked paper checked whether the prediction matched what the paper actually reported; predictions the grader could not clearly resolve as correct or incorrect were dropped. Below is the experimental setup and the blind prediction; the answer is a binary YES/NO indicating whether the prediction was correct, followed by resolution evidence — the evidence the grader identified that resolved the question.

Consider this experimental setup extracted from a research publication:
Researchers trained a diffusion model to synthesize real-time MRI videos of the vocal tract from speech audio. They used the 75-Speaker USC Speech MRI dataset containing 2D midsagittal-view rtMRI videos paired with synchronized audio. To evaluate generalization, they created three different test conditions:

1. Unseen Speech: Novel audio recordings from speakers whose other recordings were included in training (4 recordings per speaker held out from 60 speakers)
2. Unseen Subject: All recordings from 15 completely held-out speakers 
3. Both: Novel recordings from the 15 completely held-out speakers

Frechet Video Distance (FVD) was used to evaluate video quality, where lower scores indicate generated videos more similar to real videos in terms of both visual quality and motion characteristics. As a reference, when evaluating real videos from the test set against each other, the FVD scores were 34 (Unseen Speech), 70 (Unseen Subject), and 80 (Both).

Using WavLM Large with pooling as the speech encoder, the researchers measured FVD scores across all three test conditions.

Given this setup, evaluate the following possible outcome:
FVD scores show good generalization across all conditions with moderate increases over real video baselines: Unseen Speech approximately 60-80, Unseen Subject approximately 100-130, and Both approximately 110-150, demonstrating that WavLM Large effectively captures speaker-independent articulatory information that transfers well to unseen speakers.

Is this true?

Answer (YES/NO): NO